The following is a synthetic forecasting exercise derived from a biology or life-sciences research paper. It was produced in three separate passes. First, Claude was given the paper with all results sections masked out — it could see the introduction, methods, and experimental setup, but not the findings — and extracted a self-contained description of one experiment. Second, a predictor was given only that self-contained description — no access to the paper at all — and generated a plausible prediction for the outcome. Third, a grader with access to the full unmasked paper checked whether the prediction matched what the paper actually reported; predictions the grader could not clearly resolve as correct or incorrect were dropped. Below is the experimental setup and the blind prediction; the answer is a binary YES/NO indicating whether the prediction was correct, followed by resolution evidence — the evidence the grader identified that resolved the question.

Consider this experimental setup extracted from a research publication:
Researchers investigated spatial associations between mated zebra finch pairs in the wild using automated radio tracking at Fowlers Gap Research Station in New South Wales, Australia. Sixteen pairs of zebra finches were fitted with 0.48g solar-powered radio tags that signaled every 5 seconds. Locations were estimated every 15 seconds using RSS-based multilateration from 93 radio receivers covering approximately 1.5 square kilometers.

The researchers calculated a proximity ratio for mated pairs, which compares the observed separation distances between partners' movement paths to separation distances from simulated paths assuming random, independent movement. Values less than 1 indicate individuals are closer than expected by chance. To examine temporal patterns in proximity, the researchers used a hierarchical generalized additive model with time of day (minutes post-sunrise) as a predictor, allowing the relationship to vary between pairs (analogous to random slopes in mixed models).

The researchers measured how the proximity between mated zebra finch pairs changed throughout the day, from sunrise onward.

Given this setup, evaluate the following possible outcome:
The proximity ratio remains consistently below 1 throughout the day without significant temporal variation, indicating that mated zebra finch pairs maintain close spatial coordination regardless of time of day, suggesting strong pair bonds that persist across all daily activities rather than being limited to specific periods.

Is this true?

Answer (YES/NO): YES